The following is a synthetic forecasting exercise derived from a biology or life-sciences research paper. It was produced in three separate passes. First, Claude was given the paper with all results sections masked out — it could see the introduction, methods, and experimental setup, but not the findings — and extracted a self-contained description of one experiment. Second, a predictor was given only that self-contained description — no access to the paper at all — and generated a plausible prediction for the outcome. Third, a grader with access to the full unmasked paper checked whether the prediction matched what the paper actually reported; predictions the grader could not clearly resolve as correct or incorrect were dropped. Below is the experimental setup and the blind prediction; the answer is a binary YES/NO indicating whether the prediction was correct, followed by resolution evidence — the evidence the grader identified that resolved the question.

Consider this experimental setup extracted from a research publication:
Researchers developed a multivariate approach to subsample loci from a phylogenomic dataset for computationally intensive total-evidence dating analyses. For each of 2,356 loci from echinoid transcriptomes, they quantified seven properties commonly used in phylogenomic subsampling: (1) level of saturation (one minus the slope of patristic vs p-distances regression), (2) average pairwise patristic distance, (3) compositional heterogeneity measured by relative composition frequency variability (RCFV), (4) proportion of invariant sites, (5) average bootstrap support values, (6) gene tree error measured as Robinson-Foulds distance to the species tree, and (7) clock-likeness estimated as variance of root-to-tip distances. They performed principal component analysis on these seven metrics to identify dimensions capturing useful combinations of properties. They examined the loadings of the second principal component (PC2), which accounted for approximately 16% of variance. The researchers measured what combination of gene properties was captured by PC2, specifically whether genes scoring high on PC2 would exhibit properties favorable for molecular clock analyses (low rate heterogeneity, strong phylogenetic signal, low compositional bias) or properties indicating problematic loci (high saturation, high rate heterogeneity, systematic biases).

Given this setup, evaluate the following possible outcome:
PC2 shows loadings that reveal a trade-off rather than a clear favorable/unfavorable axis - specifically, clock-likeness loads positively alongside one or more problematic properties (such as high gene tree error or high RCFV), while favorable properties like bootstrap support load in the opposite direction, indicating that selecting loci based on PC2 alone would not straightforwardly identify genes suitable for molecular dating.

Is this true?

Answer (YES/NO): NO